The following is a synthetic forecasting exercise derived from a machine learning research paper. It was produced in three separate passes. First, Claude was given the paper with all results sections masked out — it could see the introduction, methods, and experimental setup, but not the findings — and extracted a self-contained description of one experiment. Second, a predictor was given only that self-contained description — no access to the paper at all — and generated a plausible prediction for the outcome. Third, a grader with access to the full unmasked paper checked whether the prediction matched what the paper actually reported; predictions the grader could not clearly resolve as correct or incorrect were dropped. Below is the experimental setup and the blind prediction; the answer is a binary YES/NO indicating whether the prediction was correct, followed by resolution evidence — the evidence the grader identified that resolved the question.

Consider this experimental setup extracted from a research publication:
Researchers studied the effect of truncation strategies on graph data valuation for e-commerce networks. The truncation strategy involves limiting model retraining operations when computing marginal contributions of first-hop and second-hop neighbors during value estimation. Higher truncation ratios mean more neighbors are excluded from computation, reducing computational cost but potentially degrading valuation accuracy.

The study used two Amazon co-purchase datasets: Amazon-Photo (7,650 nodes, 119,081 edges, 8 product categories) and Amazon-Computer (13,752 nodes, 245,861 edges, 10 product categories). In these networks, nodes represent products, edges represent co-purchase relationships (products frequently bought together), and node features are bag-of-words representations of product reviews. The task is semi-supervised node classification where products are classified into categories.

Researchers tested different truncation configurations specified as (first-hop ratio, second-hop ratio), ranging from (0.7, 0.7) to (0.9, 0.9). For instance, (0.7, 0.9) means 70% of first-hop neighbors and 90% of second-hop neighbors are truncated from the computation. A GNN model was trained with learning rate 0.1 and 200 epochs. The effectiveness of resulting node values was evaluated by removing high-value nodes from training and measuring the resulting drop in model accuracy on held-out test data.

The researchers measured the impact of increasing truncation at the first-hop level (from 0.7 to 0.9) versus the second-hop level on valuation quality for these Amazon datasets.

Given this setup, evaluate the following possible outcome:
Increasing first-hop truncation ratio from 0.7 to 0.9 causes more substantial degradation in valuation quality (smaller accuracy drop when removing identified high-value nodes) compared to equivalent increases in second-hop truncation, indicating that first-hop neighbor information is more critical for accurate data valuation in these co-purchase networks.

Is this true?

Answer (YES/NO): NO